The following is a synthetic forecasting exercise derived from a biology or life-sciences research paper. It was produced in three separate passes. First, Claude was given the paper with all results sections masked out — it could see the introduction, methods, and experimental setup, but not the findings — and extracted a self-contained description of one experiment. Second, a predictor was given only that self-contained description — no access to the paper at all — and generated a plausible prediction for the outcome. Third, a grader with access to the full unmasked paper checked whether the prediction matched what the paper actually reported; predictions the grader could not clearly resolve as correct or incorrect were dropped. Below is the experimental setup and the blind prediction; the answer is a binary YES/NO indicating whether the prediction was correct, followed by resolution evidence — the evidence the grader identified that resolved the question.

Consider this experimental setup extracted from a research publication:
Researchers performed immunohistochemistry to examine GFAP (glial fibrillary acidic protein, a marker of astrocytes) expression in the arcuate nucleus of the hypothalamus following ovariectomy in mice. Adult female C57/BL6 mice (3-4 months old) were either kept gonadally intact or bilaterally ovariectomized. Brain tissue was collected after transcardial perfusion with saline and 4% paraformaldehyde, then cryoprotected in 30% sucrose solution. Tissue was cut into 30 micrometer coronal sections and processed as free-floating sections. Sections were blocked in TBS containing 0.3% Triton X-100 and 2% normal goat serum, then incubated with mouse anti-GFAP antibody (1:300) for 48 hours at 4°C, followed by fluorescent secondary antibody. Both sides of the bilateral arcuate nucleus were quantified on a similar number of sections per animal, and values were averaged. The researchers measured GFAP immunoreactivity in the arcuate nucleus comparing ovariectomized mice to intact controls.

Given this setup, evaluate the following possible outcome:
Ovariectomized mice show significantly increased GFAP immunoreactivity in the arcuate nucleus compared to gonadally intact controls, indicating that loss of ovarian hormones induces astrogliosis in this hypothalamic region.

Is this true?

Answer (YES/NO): YES